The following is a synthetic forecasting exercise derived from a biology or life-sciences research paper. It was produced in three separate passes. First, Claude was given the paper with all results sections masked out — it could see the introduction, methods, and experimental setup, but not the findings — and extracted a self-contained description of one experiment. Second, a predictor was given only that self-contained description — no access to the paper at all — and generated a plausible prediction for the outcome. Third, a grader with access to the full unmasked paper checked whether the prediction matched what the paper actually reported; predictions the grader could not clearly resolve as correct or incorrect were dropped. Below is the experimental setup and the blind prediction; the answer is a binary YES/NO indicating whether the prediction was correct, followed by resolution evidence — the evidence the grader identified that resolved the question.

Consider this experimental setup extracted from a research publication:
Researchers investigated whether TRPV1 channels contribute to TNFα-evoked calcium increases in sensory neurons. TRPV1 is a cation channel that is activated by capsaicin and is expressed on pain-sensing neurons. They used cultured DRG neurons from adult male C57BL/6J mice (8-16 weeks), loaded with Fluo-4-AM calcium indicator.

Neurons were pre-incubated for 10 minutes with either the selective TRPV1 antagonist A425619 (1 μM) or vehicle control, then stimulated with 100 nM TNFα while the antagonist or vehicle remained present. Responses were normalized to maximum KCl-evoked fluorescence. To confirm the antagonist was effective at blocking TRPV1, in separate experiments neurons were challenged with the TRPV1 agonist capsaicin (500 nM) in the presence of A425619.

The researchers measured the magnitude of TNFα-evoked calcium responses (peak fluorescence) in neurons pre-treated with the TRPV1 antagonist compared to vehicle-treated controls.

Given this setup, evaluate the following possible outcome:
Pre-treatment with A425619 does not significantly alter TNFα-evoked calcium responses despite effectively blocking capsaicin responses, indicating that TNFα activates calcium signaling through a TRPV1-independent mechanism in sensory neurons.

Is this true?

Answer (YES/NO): NO